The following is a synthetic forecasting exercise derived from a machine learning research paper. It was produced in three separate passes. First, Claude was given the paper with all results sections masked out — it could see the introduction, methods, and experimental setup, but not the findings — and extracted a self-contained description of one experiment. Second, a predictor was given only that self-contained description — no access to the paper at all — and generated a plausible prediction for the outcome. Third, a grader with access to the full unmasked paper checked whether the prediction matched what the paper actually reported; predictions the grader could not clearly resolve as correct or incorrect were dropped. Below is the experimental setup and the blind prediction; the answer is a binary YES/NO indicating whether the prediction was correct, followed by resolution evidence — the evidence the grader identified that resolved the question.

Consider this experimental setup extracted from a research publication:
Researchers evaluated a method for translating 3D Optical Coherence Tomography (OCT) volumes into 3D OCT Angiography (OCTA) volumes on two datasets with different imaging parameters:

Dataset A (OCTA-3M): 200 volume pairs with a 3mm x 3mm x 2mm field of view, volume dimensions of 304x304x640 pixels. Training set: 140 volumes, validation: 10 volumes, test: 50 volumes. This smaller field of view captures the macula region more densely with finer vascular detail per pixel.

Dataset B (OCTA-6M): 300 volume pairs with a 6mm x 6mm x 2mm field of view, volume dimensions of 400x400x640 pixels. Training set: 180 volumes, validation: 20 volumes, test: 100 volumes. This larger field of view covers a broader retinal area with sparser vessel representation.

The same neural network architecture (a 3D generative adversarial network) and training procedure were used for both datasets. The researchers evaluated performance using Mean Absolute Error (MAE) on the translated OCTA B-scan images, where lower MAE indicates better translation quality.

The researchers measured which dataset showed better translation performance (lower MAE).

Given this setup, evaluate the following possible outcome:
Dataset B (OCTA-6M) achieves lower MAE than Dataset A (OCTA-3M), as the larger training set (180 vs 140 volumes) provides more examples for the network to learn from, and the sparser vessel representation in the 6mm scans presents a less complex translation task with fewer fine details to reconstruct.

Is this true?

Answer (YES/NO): NO